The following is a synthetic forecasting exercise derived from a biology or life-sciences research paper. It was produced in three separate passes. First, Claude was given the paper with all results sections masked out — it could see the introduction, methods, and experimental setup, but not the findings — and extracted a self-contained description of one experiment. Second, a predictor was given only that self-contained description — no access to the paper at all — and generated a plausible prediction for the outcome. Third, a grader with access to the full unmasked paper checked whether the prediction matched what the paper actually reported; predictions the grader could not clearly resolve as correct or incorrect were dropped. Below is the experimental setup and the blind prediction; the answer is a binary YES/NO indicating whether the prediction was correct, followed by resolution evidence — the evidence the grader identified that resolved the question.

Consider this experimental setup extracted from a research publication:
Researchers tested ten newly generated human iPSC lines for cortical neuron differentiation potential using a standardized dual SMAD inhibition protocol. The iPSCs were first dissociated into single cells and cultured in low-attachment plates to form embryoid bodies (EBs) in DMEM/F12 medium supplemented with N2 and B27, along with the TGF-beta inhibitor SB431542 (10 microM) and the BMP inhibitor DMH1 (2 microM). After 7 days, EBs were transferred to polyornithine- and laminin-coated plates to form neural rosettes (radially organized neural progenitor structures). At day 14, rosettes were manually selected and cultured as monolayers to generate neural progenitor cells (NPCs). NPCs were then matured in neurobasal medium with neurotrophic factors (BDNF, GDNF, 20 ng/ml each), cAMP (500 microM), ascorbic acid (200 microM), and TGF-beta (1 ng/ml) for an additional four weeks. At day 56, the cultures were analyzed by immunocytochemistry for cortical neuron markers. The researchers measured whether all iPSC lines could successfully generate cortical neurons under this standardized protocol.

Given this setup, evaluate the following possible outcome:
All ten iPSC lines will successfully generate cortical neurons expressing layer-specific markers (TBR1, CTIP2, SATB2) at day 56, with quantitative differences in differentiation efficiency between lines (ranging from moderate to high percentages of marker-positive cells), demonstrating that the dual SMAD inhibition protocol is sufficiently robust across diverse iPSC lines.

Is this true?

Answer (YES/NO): NO